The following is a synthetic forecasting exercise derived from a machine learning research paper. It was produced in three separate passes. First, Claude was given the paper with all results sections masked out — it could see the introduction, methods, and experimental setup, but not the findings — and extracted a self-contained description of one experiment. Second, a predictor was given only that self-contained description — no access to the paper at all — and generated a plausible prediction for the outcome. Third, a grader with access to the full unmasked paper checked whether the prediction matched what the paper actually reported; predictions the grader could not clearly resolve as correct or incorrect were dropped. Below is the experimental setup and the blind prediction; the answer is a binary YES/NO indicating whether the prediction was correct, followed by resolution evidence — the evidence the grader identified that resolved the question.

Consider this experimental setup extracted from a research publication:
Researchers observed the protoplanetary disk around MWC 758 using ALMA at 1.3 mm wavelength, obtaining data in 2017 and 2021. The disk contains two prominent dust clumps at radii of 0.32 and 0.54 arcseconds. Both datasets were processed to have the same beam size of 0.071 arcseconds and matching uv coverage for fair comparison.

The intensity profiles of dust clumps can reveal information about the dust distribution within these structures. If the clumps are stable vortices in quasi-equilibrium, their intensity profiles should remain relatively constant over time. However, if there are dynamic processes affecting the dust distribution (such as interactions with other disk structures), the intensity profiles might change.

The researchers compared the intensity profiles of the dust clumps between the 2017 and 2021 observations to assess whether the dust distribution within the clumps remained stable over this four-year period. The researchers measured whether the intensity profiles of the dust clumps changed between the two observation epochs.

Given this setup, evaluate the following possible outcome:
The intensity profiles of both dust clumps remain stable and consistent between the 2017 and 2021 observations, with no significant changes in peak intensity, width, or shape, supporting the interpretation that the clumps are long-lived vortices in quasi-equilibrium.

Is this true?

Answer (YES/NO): NO